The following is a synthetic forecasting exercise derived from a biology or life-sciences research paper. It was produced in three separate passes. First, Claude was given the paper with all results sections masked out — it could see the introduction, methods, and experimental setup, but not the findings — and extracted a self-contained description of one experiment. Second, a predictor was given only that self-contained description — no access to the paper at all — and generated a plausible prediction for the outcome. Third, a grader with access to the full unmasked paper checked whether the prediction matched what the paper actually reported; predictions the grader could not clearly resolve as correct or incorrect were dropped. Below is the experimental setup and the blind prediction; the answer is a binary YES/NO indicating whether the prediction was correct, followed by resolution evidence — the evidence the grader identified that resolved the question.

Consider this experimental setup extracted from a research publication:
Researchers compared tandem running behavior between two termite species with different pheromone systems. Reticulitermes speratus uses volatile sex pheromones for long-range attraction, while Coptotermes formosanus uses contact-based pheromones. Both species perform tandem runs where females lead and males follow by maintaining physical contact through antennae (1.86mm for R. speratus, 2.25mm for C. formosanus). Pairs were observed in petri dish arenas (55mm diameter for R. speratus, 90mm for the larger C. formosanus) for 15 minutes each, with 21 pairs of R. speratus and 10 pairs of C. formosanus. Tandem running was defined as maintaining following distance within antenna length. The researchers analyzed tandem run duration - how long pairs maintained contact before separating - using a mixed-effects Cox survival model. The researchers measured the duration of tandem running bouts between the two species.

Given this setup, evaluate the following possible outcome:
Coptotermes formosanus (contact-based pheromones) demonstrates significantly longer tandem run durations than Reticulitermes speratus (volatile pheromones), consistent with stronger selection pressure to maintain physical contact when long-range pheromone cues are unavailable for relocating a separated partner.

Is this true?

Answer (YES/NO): NO